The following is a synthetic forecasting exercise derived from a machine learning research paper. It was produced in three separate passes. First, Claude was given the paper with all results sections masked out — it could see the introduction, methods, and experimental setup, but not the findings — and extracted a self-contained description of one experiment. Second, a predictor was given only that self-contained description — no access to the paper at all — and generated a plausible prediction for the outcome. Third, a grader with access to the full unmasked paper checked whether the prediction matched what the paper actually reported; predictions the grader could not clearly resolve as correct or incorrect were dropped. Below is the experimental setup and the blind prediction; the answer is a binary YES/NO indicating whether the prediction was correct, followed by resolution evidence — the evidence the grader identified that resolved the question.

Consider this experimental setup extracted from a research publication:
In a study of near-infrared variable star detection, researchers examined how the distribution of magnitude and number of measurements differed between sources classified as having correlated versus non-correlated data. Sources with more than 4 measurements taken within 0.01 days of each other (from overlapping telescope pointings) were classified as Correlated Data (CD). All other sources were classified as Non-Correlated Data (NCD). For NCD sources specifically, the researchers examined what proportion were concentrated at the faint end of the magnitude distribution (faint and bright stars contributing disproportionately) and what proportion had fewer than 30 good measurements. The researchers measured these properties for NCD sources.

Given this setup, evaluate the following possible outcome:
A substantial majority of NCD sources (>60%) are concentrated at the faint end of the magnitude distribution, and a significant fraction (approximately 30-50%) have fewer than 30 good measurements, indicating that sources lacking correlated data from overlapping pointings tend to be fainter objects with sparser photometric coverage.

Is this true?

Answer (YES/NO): NO